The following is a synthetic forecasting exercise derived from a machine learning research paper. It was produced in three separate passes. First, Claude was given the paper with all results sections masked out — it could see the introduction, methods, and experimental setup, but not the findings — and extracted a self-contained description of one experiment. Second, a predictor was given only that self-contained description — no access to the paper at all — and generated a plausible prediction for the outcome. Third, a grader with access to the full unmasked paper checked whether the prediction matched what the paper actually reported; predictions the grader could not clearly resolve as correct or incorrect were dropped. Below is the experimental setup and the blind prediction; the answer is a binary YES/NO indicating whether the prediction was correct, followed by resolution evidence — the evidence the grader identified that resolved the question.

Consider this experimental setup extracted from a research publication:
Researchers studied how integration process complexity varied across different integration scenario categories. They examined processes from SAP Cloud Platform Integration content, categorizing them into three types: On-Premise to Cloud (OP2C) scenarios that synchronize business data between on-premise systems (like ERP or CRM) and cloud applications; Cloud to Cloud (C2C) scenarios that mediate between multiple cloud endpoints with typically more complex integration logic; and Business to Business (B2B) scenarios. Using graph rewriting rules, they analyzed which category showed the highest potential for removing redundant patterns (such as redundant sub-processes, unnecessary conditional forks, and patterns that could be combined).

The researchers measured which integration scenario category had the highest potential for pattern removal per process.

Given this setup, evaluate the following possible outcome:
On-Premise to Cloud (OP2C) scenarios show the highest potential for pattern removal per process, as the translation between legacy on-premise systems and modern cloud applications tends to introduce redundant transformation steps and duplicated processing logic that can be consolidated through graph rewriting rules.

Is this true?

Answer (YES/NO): YES